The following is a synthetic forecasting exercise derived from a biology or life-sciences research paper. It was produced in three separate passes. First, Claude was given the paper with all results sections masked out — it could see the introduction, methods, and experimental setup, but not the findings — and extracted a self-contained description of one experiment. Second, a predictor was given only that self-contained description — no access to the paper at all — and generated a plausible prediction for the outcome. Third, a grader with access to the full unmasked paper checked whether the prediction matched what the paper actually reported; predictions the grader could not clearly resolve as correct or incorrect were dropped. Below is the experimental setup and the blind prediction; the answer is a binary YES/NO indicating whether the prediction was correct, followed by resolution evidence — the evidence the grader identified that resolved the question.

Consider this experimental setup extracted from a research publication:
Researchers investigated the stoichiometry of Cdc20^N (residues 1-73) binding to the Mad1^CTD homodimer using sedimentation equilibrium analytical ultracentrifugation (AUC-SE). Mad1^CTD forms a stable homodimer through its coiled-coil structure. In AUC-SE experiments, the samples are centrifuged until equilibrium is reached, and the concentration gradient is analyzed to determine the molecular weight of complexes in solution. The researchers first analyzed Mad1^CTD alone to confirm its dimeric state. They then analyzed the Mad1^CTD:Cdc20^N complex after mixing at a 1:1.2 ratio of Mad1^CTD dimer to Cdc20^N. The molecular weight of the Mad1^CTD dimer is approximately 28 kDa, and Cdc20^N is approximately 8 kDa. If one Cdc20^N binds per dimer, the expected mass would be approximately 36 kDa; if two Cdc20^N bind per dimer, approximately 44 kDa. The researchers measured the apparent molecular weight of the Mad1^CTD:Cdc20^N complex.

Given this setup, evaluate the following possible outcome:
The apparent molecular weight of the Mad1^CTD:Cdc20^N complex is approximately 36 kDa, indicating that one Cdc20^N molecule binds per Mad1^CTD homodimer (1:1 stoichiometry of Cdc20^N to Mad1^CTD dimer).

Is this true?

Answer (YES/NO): YES